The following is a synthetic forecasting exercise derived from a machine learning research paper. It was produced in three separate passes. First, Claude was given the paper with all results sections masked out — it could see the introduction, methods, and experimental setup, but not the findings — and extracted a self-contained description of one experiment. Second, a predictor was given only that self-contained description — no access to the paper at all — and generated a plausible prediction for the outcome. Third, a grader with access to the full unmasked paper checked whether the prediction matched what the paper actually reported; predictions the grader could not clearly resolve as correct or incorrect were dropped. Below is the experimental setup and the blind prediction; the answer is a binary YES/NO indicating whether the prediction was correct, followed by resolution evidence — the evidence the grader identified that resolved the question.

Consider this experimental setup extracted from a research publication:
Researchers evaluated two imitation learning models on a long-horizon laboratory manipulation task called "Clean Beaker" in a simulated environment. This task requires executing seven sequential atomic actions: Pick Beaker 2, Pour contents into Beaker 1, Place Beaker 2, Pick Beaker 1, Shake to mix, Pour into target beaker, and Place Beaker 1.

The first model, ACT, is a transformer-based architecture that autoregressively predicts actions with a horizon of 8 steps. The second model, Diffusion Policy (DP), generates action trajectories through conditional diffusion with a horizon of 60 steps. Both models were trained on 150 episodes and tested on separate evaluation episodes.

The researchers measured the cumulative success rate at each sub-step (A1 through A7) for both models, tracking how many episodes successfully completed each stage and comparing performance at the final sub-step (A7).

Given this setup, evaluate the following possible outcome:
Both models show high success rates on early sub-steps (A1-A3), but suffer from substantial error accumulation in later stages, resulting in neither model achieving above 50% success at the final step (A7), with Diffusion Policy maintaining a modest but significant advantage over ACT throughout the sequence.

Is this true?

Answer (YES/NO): NO